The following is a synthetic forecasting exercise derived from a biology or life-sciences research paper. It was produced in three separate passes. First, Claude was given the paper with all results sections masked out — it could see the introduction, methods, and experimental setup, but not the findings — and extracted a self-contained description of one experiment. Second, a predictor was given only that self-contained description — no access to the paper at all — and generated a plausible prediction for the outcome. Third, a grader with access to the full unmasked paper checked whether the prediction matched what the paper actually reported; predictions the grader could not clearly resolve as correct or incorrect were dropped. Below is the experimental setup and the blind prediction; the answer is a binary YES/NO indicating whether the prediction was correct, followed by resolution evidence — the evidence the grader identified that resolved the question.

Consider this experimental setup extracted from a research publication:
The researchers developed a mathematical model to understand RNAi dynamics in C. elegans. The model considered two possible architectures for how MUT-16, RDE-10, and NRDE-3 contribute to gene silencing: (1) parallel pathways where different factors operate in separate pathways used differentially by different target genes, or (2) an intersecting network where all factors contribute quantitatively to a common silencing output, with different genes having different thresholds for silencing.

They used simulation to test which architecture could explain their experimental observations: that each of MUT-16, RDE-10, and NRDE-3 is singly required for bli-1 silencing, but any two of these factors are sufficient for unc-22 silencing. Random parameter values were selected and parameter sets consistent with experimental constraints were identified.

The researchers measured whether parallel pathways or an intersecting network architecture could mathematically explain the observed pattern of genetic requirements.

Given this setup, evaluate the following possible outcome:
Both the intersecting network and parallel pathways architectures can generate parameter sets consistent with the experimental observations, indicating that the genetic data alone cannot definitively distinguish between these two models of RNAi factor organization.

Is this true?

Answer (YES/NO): NO